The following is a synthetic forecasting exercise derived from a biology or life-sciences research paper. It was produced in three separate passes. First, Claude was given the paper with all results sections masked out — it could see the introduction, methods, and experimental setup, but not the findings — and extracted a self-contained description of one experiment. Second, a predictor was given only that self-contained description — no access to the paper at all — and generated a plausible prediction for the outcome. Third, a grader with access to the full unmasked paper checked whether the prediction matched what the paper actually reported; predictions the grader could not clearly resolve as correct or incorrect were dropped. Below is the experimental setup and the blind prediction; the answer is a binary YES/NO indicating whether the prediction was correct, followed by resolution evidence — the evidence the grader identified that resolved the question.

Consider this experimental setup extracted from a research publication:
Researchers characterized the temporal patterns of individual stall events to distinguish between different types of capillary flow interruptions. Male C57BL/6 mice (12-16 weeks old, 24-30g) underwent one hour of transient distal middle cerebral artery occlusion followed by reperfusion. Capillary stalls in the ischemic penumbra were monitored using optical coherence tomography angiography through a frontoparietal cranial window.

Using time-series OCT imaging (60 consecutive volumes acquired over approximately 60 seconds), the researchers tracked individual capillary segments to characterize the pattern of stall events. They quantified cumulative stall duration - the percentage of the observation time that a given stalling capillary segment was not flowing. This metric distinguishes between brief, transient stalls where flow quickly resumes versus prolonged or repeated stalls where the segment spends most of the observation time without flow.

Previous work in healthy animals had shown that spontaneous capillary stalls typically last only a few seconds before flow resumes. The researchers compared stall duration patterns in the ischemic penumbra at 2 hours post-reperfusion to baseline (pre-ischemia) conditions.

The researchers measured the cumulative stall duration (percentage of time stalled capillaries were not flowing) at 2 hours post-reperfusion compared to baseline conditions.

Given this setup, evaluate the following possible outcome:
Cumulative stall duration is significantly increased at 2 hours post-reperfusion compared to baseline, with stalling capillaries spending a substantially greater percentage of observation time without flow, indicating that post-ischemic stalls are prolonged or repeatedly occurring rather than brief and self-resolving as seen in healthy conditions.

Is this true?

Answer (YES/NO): YES